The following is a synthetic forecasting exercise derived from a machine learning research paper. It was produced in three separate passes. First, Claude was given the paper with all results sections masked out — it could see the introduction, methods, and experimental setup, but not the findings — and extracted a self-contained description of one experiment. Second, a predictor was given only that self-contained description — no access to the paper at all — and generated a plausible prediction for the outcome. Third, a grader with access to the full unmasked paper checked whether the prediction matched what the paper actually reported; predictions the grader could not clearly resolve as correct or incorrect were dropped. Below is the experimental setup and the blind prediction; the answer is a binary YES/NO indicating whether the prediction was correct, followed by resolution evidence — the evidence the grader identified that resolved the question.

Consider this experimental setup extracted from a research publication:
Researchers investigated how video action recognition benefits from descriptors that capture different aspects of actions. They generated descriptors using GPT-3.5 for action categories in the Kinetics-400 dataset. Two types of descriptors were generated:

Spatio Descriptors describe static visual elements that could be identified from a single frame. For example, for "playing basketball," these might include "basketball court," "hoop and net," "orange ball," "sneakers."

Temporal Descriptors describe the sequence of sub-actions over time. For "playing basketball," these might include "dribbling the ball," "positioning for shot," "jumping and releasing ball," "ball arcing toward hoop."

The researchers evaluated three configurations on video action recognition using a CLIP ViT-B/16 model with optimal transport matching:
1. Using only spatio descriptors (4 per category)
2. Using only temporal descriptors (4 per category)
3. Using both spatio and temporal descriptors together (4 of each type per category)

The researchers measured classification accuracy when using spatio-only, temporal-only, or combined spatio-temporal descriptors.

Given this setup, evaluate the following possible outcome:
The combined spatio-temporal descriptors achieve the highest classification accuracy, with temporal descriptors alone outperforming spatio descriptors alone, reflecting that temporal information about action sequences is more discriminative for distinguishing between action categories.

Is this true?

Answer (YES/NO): YES